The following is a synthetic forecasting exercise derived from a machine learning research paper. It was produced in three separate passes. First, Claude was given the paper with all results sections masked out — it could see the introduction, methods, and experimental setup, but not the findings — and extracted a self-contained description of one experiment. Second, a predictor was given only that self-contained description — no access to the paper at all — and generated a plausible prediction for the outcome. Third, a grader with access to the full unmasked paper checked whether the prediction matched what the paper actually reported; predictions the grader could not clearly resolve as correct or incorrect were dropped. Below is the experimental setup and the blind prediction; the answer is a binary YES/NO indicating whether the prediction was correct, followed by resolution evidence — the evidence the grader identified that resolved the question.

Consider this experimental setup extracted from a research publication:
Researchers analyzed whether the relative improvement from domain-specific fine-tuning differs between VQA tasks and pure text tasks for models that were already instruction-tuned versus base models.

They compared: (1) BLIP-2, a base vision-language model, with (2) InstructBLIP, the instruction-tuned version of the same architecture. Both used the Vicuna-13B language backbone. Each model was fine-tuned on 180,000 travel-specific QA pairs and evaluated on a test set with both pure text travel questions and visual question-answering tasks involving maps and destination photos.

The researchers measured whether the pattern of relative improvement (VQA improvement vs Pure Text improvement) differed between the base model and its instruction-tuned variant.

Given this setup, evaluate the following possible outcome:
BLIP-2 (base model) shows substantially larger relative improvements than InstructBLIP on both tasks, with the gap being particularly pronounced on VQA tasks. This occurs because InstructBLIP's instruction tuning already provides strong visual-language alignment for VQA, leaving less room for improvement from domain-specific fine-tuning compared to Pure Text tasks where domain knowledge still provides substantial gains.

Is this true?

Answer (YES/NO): NO